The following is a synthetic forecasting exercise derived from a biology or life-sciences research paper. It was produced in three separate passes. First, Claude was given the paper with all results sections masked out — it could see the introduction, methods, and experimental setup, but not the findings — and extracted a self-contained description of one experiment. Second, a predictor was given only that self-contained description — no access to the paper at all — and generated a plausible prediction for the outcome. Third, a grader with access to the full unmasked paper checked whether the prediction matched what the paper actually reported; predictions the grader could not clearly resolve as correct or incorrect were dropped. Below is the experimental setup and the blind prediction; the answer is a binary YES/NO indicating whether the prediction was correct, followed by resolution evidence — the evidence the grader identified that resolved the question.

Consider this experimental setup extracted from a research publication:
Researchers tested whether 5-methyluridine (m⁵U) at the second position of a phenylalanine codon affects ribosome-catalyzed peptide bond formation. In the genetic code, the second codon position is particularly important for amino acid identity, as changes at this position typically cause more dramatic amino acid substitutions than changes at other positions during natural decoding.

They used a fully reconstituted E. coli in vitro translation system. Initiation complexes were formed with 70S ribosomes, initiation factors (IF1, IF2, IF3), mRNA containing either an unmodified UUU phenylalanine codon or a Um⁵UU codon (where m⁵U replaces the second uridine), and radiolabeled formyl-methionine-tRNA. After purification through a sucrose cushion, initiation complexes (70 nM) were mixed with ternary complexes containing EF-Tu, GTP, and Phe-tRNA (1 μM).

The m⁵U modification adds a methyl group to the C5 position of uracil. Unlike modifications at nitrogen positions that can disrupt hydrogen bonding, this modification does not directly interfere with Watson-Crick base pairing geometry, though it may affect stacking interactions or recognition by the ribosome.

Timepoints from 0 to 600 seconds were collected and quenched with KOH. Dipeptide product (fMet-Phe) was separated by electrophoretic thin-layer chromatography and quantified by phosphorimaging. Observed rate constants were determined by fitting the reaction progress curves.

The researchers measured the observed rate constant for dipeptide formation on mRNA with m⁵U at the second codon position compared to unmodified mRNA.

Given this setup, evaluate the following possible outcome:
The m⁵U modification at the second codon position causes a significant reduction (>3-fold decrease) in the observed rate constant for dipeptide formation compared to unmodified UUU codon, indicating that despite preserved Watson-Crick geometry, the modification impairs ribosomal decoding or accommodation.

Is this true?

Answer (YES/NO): NO